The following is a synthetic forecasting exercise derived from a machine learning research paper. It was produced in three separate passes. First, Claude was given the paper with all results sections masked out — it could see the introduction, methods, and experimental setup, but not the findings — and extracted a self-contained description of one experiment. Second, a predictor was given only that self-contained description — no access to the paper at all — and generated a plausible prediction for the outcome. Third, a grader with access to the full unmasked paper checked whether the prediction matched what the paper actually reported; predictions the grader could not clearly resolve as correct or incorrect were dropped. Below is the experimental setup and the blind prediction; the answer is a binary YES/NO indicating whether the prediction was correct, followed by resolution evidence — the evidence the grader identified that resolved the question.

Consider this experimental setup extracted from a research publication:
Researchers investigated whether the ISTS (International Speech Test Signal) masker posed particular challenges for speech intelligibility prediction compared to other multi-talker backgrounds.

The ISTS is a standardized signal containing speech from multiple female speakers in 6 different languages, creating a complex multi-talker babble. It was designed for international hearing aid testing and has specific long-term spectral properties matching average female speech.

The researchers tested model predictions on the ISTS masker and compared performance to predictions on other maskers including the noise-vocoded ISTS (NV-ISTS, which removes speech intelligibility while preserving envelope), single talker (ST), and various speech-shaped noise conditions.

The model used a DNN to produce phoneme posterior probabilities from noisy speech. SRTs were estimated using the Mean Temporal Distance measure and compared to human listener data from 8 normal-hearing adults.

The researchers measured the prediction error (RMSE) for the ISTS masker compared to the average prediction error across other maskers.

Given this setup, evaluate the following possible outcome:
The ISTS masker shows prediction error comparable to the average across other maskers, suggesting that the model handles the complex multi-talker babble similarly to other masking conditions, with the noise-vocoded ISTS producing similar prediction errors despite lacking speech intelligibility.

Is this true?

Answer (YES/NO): NO